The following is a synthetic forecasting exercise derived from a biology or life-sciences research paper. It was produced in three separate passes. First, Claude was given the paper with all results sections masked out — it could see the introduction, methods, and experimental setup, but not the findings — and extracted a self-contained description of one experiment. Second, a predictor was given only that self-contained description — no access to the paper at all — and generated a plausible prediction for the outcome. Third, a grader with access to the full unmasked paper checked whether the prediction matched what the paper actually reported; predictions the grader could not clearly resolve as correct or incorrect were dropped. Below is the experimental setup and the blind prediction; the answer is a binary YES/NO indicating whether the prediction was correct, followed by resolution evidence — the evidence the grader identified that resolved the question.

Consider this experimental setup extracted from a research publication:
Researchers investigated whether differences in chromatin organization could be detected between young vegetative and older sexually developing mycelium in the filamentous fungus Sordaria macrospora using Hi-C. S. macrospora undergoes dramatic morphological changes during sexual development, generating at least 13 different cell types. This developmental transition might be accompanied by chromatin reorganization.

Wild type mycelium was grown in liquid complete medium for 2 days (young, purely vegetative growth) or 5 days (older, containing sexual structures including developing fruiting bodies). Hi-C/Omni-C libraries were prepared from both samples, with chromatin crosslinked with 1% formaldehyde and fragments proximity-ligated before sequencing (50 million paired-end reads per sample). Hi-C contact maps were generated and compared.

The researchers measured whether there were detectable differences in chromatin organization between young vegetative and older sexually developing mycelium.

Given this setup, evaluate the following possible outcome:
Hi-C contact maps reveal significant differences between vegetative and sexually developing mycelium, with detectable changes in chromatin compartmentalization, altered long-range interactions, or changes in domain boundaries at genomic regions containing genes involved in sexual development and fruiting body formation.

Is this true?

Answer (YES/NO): NO